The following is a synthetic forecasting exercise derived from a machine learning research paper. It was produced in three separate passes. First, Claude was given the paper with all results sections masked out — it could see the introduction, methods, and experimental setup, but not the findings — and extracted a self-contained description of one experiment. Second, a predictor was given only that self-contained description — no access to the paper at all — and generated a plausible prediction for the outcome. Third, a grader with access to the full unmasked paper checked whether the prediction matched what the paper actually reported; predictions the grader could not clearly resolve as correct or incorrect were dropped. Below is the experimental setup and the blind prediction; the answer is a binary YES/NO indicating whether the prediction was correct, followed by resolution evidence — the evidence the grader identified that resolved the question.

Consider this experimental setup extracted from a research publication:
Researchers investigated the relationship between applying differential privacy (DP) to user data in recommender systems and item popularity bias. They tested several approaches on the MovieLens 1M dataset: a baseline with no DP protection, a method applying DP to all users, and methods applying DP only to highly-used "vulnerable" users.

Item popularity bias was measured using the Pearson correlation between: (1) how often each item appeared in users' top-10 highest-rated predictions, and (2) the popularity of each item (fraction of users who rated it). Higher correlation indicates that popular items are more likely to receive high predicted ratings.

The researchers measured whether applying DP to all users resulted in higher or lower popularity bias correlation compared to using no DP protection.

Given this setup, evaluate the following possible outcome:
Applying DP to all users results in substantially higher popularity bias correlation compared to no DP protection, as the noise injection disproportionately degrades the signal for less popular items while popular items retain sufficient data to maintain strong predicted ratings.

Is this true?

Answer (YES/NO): NO